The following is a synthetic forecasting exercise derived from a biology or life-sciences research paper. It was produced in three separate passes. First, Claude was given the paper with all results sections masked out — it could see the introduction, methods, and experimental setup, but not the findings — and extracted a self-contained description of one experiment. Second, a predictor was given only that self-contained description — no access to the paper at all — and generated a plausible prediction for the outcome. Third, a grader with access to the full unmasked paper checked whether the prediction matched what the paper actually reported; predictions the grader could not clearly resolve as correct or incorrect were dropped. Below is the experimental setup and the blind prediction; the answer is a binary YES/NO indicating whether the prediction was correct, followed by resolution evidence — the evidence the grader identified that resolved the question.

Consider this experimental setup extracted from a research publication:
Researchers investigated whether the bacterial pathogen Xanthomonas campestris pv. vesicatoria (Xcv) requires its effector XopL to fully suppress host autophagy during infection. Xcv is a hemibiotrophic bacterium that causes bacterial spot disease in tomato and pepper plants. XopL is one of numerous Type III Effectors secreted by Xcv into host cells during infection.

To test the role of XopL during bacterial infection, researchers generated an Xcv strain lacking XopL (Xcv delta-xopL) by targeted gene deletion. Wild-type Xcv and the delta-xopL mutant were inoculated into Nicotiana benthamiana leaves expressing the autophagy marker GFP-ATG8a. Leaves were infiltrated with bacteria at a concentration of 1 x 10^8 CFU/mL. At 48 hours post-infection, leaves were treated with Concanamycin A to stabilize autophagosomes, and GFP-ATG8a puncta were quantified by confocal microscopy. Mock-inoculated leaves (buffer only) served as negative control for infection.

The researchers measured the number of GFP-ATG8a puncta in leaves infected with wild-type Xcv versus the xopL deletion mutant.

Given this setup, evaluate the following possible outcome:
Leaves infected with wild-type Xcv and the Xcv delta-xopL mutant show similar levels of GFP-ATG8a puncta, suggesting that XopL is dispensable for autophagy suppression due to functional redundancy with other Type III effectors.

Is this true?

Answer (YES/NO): NO